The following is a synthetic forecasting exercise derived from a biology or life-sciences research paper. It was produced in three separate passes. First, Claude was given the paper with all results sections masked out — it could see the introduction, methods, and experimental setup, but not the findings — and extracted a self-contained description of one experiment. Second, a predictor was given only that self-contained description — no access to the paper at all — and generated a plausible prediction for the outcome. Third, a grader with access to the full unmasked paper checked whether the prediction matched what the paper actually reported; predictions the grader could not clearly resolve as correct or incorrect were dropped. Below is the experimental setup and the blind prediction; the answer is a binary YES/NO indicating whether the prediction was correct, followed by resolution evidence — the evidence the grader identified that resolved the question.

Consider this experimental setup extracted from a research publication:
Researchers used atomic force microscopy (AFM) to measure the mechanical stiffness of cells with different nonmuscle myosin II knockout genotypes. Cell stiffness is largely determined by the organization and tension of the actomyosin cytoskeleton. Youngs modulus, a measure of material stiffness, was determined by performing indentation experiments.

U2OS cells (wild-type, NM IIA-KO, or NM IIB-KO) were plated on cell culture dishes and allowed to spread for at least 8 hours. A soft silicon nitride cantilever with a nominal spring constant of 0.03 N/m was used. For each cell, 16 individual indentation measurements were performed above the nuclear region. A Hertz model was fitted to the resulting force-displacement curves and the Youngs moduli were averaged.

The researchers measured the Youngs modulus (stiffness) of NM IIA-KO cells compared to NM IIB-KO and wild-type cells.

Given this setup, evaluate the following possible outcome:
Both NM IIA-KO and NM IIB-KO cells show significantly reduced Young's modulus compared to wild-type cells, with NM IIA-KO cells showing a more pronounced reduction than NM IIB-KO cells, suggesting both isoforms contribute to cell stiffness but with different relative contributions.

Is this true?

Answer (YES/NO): NO